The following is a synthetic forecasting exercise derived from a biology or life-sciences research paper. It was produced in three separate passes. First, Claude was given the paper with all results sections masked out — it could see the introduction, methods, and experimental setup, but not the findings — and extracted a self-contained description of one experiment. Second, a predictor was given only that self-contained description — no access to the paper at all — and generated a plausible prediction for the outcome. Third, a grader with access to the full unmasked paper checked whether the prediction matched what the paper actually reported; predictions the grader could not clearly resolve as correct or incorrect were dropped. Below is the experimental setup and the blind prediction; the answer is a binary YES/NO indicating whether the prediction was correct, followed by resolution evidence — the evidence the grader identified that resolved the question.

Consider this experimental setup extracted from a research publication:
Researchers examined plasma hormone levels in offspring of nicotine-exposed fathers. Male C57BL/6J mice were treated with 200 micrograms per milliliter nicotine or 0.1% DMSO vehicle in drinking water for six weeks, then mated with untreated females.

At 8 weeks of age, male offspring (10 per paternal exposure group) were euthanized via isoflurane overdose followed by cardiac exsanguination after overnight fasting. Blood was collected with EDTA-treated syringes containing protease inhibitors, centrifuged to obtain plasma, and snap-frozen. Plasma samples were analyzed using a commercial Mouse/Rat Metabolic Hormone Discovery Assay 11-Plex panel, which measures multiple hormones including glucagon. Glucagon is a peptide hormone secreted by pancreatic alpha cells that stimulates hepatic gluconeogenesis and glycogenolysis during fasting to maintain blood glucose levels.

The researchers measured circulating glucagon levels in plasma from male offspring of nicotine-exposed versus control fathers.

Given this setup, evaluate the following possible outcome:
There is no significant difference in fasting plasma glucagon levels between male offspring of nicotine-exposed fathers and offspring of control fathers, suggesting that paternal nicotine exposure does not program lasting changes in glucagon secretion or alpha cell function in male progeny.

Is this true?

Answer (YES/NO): NO